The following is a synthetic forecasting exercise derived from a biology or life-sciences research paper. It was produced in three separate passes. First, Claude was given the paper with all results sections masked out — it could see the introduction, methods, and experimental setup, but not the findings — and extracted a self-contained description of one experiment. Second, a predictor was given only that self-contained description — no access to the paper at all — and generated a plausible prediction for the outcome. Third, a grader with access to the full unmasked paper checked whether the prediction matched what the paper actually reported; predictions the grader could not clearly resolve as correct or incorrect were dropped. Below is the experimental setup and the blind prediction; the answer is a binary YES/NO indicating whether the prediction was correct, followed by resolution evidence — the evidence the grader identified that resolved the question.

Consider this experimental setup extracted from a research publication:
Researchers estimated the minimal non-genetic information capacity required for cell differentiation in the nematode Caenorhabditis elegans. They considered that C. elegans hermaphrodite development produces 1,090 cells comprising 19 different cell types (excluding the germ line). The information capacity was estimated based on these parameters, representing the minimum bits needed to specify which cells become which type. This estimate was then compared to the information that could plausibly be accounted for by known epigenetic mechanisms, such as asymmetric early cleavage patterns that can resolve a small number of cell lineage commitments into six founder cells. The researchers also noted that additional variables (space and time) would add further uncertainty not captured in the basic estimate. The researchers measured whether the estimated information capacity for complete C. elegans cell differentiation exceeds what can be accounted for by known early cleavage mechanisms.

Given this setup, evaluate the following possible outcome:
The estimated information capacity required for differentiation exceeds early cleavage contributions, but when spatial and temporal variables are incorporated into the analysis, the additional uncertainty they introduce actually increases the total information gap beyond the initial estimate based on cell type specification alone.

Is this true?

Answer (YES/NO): YES